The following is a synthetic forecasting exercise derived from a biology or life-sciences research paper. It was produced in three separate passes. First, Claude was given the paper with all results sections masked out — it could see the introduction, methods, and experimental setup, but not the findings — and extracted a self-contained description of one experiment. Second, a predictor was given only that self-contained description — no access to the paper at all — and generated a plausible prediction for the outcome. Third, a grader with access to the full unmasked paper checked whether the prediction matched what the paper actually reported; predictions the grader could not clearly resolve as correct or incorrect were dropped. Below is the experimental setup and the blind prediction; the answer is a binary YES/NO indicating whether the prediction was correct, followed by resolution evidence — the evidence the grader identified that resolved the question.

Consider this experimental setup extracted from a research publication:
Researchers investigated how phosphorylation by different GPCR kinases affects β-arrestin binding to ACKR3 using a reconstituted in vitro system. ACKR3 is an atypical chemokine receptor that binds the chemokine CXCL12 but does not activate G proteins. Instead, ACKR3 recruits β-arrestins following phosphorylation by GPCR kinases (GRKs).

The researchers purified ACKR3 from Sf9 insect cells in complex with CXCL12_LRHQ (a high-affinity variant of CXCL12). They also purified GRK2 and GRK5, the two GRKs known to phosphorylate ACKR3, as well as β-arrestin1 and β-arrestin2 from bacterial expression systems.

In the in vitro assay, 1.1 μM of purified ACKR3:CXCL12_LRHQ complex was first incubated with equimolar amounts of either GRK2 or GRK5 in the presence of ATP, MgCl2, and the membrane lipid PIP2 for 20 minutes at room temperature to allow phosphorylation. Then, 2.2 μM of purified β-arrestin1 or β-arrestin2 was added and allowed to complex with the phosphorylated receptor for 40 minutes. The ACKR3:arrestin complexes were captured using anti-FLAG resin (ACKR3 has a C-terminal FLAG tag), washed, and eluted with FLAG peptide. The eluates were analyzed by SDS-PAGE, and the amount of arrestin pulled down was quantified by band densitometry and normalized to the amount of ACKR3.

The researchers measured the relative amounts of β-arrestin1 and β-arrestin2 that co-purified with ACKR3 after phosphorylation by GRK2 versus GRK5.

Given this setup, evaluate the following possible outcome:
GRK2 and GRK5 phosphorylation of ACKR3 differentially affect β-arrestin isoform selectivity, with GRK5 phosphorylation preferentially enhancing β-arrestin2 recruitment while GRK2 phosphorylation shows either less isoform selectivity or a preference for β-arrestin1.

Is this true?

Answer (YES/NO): NO